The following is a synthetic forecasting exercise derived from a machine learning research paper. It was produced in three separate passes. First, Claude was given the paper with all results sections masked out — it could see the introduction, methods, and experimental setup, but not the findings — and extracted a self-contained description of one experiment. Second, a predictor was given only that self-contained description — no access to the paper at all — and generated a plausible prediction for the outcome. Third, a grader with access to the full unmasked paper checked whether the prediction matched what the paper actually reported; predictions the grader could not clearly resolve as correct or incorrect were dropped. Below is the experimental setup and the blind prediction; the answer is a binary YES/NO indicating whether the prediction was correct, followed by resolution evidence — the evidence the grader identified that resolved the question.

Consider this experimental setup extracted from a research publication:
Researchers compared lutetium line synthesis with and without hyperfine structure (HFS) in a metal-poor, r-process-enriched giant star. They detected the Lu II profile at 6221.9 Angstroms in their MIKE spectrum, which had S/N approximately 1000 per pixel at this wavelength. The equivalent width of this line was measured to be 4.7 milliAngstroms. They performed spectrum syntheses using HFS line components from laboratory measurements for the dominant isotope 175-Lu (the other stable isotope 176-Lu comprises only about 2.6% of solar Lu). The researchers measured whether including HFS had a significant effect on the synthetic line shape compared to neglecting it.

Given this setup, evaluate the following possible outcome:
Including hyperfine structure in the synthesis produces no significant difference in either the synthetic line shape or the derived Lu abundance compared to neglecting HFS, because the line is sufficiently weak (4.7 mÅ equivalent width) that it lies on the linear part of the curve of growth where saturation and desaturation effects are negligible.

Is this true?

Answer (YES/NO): NO